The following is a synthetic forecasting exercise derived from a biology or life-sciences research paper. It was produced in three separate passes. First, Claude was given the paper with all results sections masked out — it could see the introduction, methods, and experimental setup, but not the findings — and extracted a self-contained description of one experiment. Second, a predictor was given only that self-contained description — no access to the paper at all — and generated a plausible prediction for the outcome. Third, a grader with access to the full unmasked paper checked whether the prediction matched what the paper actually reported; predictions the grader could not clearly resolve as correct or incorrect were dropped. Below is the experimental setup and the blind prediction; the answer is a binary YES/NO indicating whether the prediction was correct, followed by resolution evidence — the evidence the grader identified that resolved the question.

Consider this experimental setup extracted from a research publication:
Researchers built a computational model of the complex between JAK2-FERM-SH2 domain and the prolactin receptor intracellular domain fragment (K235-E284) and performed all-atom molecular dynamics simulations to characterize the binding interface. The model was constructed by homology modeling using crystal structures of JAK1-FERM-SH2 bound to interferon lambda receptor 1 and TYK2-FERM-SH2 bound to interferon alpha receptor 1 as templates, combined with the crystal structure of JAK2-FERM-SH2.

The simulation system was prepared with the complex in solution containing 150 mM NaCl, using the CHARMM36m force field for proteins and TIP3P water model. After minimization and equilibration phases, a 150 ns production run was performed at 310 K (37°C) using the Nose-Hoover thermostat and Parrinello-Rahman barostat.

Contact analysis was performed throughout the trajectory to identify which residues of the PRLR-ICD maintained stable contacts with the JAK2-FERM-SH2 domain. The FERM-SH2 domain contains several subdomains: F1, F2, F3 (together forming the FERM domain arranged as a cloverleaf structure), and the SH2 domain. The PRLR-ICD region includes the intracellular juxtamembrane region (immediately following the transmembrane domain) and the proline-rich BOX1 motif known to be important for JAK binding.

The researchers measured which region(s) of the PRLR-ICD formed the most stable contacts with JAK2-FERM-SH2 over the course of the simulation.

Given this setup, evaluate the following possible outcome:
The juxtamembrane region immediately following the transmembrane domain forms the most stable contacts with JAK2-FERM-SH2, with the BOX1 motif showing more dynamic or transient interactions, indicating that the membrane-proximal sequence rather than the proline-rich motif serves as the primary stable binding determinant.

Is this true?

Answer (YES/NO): NO